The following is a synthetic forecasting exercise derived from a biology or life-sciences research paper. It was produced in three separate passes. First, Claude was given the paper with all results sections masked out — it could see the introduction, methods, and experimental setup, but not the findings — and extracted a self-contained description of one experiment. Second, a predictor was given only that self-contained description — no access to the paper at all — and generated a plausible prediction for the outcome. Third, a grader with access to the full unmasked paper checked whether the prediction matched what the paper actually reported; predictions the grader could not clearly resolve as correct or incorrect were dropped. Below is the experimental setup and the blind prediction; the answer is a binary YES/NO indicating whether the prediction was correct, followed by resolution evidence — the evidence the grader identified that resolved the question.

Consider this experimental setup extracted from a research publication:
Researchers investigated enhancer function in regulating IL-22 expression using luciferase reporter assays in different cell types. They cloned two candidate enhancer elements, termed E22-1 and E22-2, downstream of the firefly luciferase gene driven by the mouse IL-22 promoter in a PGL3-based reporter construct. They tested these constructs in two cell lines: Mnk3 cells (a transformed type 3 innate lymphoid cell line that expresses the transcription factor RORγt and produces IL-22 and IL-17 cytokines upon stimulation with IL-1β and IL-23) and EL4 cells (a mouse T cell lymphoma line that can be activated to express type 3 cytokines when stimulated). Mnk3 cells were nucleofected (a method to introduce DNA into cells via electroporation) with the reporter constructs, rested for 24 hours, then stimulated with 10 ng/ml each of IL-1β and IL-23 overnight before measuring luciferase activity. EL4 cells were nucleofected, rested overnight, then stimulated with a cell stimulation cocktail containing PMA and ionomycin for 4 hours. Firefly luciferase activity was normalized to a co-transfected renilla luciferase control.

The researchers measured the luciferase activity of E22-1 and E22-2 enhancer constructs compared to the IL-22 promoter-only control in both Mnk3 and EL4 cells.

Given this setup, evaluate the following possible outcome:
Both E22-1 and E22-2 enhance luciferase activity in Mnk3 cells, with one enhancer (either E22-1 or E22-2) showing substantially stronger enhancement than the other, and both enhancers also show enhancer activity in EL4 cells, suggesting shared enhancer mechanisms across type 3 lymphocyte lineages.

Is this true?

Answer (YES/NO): NO